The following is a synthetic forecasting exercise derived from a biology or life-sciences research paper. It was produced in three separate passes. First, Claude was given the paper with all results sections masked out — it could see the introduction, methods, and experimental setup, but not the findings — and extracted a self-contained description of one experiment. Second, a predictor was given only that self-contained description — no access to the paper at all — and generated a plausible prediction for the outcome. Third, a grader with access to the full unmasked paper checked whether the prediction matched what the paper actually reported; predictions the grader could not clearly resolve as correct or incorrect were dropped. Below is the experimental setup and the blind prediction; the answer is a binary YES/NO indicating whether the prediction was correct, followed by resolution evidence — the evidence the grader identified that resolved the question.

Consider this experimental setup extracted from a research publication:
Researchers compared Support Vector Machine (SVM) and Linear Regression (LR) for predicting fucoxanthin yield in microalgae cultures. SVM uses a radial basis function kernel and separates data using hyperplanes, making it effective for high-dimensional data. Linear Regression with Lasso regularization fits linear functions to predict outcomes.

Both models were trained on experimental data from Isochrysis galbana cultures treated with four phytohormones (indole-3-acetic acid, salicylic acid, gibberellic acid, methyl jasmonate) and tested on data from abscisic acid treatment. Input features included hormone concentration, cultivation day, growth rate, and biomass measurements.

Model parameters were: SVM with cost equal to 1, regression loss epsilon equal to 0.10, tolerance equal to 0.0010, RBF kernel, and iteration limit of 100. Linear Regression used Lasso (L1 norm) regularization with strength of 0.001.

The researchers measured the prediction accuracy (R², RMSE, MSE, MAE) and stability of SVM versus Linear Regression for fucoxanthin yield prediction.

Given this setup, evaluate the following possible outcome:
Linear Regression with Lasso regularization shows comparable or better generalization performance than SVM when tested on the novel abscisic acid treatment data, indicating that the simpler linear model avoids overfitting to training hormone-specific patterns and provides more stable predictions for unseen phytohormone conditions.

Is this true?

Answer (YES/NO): NO